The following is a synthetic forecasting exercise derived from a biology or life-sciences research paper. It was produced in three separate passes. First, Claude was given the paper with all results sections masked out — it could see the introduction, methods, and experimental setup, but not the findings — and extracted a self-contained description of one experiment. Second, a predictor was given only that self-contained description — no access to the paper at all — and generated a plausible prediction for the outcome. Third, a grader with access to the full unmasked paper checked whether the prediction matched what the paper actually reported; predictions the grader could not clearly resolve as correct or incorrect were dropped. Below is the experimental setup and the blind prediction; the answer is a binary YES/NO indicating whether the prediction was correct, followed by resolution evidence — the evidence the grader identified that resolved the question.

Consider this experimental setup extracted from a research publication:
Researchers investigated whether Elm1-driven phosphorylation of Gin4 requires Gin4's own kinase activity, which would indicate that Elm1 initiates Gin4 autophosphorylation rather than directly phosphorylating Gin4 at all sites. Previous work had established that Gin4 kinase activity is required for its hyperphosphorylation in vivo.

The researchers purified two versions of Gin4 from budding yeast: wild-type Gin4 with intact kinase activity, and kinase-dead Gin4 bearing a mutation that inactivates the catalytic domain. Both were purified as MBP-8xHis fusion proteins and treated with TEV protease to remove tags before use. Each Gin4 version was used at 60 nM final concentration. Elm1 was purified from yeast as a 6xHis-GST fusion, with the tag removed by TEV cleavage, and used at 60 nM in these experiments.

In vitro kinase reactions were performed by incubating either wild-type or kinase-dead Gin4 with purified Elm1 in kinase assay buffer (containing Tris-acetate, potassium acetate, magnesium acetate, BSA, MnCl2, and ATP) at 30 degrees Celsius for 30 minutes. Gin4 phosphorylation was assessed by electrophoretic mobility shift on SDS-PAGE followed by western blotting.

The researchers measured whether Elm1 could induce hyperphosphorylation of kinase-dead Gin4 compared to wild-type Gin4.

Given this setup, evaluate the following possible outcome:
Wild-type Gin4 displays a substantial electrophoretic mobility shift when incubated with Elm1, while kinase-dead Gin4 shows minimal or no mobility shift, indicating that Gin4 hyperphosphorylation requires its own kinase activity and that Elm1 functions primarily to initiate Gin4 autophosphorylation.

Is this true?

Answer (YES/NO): YES